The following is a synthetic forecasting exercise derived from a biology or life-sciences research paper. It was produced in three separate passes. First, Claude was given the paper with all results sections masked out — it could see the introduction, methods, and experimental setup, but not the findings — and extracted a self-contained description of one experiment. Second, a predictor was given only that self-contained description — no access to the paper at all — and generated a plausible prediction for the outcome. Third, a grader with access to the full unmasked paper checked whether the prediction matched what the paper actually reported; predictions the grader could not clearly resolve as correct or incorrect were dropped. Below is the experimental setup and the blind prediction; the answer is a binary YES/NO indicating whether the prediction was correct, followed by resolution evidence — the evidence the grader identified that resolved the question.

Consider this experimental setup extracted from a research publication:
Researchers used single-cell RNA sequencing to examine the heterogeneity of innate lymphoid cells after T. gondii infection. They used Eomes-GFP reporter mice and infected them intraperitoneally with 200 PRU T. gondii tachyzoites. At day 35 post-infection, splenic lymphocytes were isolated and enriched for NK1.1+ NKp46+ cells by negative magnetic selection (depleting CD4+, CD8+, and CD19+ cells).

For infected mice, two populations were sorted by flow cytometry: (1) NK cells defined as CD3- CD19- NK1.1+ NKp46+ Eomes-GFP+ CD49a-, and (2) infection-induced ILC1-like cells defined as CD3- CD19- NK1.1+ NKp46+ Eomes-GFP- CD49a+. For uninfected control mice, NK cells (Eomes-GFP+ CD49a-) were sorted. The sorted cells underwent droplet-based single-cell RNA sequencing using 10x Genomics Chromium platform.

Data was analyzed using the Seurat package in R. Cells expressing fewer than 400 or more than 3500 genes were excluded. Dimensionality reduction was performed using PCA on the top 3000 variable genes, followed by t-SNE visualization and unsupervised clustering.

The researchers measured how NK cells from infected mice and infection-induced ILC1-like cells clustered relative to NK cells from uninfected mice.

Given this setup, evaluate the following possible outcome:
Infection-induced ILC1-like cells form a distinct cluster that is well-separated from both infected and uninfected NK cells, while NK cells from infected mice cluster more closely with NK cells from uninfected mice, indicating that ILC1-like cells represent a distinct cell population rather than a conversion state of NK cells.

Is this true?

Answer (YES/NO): NO